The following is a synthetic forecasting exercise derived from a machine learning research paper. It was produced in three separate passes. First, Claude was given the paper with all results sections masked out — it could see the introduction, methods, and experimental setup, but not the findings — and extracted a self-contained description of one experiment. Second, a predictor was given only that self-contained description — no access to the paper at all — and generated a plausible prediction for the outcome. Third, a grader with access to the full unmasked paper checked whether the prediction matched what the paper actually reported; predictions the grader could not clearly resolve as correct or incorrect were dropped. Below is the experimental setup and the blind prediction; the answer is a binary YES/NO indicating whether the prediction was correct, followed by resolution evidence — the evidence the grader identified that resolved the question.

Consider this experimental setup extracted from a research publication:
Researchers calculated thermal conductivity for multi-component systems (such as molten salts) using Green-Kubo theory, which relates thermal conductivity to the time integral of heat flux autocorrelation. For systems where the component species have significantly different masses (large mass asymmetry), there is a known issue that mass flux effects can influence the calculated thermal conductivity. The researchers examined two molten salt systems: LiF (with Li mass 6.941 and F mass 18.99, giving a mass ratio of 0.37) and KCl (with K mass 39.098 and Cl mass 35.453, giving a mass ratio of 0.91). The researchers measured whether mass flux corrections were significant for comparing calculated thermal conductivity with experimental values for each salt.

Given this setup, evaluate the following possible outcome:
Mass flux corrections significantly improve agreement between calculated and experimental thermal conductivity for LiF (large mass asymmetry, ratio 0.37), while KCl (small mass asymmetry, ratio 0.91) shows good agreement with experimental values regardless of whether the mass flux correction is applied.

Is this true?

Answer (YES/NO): YES